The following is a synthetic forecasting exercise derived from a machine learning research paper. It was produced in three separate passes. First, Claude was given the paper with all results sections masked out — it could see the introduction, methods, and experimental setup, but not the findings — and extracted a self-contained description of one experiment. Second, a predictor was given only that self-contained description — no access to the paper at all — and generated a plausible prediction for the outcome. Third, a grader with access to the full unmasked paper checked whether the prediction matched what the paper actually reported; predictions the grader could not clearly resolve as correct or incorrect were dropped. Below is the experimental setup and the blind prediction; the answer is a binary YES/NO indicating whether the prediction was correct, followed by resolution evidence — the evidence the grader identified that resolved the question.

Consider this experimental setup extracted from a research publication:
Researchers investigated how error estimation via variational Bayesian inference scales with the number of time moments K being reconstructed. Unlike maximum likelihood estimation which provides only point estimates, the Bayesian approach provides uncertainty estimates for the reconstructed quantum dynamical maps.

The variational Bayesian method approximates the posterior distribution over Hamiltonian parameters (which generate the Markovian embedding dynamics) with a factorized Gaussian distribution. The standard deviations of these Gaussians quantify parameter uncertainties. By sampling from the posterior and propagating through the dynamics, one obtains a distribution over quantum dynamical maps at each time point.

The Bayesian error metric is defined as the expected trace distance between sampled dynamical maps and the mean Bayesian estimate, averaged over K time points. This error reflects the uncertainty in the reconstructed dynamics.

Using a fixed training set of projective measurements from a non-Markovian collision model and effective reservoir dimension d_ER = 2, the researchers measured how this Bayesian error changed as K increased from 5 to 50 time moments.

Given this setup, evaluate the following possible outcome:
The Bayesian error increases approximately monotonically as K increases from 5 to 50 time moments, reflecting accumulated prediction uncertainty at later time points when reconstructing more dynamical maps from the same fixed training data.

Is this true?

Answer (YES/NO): NO